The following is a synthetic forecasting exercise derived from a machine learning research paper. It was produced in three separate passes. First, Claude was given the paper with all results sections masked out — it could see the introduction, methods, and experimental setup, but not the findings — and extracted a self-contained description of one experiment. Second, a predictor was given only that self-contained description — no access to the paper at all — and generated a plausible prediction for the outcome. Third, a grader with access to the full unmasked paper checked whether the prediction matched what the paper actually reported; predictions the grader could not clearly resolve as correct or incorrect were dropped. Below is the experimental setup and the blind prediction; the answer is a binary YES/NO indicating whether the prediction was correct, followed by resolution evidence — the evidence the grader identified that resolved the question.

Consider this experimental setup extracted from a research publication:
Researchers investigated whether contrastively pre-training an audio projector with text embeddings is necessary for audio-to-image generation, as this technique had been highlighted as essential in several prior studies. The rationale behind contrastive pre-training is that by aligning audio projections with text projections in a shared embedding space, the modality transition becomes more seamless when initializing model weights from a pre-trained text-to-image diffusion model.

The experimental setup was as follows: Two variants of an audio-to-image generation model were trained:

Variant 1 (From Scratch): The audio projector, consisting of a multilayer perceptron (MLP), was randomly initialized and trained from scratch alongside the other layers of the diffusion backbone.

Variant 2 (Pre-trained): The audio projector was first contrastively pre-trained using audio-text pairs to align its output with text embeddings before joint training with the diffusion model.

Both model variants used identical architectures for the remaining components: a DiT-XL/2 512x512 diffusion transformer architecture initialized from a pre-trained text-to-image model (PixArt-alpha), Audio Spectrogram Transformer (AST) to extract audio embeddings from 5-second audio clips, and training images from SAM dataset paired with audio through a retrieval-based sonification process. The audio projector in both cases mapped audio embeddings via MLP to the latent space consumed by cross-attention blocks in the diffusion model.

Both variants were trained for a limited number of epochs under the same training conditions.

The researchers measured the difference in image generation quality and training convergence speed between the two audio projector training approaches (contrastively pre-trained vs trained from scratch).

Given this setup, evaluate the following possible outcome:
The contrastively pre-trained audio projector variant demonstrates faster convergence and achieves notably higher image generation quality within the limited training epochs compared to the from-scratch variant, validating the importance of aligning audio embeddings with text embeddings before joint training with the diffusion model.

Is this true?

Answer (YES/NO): NO